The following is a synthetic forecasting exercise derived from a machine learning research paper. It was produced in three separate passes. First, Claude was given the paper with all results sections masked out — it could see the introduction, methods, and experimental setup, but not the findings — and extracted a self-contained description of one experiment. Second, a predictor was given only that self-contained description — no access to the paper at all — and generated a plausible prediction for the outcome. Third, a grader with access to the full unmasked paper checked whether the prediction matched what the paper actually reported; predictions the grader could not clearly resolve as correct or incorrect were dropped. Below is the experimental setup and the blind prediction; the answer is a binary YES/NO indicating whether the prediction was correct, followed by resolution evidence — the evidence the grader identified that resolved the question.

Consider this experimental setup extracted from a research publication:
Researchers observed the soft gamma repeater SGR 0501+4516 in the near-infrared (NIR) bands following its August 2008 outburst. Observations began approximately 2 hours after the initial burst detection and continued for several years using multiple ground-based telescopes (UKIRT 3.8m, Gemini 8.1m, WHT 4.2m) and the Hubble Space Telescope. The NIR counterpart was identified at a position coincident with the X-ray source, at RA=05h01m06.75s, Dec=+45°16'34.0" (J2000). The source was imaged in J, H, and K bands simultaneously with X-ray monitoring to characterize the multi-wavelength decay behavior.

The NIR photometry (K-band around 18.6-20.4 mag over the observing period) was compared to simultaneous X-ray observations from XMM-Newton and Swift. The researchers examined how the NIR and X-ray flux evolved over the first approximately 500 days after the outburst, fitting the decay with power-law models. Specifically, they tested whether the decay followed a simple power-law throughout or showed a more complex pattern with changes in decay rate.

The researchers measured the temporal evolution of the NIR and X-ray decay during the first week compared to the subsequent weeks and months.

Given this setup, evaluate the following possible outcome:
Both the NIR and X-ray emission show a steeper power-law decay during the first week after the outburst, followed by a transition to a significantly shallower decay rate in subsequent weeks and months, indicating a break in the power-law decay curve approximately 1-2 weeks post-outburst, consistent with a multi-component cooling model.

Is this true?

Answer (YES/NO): NO